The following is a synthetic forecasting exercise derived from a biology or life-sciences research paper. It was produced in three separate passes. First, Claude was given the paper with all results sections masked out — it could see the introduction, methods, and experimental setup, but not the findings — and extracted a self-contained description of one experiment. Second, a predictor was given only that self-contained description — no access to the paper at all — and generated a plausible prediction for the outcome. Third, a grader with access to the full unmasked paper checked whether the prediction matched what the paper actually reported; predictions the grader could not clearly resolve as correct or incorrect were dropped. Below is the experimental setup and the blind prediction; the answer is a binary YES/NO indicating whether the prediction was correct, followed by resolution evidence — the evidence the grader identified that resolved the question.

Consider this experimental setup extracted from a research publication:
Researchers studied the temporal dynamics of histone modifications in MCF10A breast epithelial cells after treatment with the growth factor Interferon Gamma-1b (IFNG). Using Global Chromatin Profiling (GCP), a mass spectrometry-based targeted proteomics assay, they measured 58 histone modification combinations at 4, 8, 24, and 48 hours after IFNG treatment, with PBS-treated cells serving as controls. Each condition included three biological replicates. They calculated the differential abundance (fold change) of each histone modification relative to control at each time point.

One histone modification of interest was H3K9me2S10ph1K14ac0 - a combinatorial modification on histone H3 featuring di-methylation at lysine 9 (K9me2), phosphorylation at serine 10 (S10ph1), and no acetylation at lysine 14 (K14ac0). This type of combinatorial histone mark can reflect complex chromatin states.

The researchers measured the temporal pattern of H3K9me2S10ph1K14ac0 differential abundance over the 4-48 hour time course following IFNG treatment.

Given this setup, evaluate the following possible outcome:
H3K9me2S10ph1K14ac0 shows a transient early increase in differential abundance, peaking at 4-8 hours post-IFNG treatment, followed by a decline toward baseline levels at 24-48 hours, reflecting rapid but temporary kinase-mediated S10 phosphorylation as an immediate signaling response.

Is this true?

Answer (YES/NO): NO